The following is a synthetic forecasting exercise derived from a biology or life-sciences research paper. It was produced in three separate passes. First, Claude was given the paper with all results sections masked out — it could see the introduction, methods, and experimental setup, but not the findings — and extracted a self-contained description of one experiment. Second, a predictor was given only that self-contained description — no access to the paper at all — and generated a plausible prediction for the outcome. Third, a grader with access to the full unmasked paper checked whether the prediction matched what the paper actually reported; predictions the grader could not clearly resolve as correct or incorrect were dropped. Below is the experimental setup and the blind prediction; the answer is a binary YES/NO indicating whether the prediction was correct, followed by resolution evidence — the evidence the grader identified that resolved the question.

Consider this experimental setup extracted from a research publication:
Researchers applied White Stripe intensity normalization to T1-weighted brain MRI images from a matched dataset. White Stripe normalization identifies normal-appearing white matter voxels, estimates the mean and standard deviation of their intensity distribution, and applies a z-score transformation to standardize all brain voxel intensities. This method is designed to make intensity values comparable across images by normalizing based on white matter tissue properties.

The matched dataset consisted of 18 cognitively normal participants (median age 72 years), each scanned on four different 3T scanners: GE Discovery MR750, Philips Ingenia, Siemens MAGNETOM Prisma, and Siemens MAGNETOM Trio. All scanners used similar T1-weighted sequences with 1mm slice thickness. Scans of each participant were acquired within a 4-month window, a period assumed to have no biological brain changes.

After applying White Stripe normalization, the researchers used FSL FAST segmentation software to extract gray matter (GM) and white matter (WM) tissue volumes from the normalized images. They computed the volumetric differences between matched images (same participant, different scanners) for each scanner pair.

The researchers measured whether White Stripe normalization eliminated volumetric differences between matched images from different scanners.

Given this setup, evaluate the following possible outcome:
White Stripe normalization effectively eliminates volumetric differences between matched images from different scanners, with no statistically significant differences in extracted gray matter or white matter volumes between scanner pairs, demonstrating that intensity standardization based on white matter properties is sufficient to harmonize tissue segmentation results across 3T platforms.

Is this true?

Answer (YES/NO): NO